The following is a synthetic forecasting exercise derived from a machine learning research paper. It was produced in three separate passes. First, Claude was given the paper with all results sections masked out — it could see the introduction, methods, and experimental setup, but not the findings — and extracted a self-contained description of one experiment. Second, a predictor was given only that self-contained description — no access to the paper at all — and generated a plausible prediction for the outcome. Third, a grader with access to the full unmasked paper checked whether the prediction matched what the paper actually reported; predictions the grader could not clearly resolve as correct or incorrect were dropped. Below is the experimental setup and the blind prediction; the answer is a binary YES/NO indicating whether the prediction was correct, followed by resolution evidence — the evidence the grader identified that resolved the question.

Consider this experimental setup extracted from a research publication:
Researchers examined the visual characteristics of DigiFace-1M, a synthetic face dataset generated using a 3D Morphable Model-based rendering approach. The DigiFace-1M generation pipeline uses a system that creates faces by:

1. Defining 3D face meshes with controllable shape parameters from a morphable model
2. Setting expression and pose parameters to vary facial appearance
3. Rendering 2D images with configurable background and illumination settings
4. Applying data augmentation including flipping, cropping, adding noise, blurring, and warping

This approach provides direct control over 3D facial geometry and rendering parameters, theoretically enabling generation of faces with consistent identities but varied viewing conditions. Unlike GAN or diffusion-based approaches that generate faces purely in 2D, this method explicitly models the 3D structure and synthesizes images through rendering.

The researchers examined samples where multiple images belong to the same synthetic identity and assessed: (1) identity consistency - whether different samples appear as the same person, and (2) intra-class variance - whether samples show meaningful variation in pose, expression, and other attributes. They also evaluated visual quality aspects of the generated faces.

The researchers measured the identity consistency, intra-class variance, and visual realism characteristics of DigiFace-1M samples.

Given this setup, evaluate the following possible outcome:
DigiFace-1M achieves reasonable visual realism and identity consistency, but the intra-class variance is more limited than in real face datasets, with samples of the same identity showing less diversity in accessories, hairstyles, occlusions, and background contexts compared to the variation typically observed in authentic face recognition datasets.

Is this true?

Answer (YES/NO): NO